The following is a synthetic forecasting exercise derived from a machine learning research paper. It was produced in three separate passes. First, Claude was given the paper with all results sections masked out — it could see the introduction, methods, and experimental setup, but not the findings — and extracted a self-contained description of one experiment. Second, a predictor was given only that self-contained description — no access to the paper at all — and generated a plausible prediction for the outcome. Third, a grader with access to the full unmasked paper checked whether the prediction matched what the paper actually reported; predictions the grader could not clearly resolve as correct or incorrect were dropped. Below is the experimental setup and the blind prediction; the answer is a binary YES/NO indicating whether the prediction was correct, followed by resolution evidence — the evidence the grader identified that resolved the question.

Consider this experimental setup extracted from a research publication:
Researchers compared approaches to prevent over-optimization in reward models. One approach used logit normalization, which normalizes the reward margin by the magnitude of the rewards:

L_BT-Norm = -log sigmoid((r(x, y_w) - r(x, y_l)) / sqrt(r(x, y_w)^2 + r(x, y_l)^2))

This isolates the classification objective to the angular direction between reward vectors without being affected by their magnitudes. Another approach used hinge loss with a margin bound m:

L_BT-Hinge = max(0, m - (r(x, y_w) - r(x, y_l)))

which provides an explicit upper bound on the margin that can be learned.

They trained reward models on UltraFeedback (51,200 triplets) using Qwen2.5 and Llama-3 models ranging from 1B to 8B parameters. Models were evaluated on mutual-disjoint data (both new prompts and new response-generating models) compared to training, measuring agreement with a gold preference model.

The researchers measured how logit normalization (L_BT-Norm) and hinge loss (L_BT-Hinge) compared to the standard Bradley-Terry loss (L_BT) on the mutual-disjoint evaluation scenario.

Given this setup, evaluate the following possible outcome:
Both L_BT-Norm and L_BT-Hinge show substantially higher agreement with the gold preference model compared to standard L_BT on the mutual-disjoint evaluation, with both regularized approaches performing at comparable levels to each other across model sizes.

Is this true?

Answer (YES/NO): NO